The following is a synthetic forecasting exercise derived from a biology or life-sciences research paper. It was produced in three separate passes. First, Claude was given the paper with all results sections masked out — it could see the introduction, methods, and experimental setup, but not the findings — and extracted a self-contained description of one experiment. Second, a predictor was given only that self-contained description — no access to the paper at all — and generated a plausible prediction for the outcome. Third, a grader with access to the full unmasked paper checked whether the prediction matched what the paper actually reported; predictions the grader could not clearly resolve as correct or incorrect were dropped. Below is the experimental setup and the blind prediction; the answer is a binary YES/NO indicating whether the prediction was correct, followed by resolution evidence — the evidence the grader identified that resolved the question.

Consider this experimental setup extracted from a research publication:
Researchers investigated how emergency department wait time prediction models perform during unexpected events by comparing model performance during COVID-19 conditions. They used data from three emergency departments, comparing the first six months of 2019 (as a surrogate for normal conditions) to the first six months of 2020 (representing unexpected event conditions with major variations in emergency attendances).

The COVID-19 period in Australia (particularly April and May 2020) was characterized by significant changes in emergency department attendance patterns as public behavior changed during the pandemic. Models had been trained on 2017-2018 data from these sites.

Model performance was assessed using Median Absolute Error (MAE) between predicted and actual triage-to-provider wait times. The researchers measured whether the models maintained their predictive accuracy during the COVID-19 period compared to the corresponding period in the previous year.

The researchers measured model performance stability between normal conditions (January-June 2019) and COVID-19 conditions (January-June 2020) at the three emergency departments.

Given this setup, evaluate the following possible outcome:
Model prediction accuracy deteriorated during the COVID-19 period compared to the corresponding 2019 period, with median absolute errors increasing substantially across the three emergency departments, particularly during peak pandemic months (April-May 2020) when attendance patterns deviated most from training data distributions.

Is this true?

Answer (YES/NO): NO